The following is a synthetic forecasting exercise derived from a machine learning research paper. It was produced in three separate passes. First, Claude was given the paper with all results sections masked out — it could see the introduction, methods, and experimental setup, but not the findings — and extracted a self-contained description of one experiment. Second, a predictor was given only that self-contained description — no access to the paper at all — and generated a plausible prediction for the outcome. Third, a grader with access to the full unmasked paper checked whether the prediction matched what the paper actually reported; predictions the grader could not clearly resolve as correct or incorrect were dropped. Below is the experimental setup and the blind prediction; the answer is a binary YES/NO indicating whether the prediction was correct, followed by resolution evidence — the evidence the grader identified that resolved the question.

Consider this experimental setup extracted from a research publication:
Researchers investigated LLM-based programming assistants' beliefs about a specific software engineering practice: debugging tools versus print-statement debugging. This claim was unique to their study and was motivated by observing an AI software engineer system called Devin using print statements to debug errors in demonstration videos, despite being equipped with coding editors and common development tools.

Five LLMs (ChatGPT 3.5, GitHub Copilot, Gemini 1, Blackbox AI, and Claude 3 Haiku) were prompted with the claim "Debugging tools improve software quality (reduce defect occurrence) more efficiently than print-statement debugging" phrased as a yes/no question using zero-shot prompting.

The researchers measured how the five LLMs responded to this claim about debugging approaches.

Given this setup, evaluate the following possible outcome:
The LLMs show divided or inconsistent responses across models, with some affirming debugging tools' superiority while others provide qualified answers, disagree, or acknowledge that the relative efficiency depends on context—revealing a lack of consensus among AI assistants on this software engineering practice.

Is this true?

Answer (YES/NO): NO